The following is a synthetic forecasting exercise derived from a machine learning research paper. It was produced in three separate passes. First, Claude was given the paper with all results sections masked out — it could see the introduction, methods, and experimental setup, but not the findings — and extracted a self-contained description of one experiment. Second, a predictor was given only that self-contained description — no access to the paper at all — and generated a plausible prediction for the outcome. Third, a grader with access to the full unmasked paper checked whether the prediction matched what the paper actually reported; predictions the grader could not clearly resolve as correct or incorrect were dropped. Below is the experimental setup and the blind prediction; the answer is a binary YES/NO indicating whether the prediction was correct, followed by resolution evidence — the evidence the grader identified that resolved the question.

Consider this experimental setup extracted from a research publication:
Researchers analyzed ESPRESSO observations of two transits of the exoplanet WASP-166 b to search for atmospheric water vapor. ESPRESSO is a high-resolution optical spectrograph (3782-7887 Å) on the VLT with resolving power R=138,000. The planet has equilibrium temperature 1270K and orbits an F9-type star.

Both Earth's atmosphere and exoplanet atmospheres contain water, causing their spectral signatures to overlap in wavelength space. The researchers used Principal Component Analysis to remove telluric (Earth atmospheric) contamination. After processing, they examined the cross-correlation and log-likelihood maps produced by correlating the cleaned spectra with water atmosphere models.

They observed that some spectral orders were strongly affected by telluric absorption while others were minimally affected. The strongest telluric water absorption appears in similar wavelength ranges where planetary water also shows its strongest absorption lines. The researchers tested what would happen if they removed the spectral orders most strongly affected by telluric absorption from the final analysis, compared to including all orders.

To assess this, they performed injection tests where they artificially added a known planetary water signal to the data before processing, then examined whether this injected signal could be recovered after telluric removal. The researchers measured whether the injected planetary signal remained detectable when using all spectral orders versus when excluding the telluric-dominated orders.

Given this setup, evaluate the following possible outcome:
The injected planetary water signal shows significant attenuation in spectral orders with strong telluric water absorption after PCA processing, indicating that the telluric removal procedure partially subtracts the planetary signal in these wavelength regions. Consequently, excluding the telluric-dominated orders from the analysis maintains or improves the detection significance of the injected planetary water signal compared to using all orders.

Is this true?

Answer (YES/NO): NO